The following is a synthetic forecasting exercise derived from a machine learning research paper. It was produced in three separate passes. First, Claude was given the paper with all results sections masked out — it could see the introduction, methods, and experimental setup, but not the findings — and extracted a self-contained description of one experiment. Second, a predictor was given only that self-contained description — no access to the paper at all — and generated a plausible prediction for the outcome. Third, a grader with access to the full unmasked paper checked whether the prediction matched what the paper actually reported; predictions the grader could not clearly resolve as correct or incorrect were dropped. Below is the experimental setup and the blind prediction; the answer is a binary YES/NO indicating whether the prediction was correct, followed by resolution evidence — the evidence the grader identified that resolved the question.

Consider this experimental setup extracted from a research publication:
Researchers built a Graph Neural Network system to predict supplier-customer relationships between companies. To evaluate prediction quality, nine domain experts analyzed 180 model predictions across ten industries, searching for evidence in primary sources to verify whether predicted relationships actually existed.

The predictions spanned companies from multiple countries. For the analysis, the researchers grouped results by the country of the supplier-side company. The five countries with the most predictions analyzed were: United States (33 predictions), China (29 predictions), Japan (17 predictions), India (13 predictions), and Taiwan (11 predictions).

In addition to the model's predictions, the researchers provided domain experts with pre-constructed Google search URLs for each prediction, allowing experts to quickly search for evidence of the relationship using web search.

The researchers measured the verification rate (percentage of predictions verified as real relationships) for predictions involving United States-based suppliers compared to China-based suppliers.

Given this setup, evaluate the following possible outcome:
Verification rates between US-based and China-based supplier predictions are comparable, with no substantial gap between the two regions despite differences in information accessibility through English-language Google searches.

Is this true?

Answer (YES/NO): NO